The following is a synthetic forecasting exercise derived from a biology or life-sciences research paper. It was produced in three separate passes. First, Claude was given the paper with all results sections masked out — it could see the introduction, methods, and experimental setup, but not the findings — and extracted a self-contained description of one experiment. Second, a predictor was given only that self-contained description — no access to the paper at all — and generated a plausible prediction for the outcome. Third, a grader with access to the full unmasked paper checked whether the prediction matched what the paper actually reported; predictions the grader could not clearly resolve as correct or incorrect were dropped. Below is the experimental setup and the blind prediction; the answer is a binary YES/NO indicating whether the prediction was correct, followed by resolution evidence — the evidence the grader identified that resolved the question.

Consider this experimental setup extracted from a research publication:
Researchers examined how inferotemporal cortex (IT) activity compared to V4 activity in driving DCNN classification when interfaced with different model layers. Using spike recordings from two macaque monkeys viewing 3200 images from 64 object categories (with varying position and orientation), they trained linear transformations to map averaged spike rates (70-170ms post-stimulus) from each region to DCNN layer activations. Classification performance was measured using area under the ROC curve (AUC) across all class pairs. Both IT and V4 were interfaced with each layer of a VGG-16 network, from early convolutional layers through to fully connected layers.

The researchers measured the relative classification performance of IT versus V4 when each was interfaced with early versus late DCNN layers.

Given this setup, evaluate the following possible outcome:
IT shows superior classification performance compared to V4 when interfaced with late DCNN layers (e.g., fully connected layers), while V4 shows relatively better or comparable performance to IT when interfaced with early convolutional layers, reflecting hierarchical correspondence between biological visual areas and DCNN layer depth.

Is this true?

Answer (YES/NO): NO